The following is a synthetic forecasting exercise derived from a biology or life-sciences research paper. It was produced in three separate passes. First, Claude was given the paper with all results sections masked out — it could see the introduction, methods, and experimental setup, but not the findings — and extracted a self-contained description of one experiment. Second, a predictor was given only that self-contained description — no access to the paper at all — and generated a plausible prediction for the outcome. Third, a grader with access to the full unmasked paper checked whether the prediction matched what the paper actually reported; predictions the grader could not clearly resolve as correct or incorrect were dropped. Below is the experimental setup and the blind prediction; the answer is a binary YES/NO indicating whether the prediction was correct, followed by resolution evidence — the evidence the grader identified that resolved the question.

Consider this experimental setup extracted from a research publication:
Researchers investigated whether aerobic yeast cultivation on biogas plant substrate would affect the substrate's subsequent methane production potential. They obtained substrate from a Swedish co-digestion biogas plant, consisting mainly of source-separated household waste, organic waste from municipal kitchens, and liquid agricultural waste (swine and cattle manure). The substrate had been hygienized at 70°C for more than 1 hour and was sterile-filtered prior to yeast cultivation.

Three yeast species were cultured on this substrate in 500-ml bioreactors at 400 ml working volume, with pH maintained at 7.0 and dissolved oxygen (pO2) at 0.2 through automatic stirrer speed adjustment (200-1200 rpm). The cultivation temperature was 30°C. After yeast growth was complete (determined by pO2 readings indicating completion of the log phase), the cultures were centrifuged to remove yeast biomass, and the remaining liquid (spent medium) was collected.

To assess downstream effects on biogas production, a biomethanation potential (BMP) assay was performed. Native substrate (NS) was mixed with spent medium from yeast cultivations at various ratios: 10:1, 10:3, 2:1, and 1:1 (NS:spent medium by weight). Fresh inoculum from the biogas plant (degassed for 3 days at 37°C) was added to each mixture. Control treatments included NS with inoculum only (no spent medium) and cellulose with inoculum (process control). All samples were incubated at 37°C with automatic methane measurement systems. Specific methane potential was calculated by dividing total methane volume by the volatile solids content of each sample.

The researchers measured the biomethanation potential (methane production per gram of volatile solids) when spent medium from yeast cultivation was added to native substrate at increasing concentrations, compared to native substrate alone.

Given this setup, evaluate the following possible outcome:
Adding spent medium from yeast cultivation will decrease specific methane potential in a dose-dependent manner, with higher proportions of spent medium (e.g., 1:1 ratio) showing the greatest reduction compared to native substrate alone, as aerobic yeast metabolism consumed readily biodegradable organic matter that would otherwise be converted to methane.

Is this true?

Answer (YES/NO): NO